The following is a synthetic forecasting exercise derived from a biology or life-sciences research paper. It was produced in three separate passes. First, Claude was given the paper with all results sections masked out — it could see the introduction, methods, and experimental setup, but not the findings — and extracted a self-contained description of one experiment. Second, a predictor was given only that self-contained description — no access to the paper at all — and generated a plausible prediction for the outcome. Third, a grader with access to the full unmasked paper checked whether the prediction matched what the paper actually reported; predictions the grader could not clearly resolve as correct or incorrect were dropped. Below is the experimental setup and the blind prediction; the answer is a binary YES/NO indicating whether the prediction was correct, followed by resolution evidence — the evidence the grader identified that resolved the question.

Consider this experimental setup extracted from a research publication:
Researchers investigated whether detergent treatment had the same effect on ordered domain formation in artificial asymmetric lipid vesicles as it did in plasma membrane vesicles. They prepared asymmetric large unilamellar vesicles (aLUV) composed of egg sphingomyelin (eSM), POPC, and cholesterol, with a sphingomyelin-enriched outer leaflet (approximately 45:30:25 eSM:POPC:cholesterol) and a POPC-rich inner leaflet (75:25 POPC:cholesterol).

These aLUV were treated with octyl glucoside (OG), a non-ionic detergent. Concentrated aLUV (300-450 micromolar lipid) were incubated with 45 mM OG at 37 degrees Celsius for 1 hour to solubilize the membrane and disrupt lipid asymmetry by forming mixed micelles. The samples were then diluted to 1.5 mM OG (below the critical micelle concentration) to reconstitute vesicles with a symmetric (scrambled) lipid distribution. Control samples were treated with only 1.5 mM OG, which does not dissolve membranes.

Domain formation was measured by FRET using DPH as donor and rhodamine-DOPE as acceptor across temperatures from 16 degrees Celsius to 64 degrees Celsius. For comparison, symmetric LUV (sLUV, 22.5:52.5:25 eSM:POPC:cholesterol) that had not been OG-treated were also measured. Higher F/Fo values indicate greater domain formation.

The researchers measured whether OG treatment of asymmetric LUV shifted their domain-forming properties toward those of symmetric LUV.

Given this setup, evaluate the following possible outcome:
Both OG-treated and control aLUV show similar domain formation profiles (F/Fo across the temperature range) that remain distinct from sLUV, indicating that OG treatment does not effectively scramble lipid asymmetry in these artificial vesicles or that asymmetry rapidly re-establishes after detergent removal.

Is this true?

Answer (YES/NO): NO